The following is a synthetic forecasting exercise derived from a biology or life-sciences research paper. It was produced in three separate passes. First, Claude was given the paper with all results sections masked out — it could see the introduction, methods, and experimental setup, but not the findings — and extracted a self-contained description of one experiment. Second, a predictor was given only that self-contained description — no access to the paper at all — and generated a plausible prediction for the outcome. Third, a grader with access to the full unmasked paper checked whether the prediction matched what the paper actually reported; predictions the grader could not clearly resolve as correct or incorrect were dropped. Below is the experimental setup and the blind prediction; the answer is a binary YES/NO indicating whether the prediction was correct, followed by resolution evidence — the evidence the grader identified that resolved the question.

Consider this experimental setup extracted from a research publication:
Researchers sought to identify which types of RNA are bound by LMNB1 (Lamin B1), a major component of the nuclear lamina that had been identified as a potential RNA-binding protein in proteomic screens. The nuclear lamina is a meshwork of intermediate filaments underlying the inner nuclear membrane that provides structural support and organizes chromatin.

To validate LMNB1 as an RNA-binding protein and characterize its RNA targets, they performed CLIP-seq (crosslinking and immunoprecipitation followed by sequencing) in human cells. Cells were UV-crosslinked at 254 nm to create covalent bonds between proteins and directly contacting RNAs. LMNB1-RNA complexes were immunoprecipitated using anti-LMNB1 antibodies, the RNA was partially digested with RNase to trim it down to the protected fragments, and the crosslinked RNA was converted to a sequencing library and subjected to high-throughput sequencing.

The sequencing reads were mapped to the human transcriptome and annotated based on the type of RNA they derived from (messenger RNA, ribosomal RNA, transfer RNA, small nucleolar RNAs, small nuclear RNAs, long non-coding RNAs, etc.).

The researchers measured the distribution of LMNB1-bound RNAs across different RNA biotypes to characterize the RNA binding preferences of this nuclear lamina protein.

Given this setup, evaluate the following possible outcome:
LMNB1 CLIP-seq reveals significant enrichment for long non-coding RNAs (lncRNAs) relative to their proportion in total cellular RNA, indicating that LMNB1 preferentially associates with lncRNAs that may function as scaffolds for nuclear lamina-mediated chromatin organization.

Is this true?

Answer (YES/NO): NO